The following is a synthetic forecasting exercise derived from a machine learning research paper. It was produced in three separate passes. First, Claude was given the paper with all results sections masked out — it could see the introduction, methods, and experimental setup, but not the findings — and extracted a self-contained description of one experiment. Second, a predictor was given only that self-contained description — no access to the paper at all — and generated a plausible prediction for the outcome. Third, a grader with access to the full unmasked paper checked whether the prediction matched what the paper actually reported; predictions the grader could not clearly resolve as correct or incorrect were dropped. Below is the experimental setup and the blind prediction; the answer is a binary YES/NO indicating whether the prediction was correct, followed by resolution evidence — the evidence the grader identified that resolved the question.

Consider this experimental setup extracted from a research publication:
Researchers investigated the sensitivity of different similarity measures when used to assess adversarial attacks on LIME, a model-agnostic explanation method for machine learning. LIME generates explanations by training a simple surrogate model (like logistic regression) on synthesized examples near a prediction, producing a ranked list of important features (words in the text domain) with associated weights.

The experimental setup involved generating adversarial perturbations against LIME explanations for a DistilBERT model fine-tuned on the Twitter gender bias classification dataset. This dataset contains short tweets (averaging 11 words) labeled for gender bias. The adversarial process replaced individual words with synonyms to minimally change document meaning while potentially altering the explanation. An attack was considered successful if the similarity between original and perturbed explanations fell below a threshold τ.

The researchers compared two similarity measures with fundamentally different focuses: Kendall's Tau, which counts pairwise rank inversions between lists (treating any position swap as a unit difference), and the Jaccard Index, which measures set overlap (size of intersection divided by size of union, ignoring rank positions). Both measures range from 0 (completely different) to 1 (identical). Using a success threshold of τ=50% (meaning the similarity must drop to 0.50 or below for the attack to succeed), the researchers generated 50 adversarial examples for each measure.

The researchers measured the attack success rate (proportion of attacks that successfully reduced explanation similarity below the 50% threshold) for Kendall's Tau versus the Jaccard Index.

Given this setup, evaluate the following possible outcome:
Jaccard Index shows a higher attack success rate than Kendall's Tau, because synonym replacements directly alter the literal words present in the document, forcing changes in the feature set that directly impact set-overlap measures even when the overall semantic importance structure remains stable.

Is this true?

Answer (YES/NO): NO